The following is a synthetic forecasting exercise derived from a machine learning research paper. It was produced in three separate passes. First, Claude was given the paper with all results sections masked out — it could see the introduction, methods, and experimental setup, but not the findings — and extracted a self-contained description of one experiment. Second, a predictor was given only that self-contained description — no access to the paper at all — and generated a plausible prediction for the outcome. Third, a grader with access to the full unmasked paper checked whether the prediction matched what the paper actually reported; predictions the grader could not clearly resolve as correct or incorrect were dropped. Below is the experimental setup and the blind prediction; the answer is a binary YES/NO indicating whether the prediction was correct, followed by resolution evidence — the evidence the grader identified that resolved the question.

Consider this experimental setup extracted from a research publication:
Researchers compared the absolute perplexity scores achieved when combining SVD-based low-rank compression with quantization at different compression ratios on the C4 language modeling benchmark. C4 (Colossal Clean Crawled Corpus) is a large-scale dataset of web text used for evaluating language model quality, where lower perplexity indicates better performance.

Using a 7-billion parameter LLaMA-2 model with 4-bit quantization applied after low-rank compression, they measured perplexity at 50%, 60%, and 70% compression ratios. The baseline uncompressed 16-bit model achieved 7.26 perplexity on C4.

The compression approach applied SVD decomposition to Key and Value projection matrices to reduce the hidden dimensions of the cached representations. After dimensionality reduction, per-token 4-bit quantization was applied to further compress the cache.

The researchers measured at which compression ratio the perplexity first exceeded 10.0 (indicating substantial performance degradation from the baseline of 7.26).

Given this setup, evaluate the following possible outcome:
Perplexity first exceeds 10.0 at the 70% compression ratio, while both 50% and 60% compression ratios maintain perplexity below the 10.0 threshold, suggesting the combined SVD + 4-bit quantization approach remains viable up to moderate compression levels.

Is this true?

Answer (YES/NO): YES